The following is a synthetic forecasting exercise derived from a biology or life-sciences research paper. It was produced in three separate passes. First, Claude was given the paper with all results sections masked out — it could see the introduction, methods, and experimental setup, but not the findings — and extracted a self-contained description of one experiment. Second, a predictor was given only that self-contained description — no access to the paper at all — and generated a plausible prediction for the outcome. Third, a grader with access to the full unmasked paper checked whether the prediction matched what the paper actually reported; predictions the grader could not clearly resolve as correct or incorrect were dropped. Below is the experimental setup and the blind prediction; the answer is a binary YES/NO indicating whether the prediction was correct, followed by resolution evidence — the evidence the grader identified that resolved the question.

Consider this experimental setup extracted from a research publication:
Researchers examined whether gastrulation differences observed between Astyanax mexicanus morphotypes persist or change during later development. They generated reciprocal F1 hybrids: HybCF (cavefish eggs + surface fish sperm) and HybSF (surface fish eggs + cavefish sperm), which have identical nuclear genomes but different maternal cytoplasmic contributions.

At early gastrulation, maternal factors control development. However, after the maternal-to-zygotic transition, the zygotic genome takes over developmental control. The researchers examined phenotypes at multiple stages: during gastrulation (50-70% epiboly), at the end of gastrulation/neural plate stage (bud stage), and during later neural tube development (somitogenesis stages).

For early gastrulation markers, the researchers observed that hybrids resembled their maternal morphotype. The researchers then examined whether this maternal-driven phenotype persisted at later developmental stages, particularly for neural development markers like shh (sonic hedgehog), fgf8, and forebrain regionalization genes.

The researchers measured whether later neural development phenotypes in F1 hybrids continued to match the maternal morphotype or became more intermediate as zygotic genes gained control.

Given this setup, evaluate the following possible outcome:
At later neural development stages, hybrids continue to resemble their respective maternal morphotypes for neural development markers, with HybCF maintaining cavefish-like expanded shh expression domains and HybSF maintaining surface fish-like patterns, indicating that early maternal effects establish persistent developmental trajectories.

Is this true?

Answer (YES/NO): NO